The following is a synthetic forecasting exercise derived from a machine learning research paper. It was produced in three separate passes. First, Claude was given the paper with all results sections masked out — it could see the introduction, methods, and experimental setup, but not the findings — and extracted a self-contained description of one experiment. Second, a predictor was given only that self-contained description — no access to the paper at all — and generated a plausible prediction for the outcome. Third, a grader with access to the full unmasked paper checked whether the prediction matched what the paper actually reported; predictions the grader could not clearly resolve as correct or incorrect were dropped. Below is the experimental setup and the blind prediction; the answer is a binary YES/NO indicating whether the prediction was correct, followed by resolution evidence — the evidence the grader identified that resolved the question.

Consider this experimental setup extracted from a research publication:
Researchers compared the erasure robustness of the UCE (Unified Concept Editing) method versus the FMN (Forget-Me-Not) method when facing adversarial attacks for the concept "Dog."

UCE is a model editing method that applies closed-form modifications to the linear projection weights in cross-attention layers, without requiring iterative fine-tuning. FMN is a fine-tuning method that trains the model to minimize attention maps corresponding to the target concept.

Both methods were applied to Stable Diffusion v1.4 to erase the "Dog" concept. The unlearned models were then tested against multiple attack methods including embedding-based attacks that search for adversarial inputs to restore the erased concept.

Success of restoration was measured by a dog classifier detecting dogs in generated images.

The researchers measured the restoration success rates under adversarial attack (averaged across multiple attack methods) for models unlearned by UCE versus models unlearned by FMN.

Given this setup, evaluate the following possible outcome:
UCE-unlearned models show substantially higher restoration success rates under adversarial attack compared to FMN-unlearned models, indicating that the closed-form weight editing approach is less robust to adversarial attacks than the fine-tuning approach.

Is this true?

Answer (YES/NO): NO